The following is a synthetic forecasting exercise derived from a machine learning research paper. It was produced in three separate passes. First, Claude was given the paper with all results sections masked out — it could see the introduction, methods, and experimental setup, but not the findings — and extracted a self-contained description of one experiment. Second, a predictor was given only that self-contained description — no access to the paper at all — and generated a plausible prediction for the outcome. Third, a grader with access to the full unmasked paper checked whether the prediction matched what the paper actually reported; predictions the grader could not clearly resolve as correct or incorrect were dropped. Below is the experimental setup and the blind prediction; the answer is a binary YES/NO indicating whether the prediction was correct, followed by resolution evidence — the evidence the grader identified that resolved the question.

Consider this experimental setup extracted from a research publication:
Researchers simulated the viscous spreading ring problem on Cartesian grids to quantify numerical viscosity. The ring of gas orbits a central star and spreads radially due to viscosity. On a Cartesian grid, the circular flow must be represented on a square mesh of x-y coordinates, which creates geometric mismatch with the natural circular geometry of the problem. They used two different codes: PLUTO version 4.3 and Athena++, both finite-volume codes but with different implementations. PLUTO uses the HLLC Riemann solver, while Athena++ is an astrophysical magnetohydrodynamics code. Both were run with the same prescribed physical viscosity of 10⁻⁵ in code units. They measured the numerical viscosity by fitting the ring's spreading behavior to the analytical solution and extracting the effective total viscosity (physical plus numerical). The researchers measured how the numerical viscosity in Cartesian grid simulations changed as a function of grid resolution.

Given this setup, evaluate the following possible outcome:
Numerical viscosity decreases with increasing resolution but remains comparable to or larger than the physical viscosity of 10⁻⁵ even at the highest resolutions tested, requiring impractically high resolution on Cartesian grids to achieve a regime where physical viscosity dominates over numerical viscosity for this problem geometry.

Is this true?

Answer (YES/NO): NO